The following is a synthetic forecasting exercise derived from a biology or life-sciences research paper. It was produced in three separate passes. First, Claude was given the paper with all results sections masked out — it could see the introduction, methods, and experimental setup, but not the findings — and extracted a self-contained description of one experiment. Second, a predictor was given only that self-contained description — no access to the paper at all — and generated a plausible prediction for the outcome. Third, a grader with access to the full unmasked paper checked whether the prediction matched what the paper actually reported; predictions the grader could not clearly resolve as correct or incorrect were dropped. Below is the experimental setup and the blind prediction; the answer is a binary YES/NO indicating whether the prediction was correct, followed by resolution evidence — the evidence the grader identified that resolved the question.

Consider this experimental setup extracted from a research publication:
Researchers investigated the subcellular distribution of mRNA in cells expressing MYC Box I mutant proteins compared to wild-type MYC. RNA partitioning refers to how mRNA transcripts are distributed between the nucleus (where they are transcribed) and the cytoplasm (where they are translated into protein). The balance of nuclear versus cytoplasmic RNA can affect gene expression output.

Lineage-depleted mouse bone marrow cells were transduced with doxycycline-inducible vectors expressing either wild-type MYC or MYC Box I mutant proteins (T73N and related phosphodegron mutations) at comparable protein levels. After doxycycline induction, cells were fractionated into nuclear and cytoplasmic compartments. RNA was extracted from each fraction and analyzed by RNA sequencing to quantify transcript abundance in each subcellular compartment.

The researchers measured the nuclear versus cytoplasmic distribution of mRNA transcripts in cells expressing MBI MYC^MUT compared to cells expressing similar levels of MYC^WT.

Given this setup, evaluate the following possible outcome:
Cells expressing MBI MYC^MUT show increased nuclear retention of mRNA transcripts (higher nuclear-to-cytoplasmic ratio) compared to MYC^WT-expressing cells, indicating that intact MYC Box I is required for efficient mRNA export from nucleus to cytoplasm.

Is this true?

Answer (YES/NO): NO